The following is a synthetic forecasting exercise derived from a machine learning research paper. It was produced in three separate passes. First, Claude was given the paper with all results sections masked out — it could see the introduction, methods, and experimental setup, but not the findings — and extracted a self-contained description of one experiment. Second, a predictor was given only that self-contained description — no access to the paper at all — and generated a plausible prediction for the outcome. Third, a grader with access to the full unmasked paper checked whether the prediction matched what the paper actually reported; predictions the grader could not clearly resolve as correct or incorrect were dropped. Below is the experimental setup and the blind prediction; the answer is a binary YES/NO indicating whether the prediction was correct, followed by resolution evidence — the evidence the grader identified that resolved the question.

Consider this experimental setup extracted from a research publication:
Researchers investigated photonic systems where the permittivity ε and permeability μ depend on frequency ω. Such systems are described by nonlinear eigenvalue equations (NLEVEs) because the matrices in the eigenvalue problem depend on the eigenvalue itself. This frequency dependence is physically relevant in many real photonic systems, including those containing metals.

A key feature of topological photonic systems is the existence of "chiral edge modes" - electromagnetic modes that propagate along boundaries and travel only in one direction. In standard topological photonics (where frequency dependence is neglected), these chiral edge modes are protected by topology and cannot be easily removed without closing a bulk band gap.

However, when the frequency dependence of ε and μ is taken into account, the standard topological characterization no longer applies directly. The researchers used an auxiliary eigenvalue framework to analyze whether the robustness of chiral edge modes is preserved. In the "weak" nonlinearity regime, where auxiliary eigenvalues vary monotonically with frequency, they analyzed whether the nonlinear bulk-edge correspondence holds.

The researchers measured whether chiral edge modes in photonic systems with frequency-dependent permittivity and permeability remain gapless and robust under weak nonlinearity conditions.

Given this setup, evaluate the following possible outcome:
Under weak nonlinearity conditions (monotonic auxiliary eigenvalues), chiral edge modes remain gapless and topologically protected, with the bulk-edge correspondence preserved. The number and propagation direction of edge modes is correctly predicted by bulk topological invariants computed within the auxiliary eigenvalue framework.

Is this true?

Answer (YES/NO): YES